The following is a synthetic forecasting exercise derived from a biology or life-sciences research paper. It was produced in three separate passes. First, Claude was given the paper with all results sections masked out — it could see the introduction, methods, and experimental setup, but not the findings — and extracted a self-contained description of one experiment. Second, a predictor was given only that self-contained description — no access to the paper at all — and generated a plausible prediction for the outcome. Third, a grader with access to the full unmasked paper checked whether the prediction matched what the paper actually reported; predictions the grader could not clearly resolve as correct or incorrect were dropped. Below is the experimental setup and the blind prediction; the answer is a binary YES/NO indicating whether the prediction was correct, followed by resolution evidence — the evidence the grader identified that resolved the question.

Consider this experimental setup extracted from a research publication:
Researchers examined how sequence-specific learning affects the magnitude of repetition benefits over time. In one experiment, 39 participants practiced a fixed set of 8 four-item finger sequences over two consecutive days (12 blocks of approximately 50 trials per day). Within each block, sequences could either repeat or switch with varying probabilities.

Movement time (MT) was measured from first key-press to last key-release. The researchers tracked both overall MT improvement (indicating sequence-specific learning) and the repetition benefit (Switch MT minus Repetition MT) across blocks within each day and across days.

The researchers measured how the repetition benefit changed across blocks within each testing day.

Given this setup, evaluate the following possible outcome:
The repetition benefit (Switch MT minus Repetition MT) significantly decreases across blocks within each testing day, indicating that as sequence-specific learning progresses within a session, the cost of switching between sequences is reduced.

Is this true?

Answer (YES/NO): YES